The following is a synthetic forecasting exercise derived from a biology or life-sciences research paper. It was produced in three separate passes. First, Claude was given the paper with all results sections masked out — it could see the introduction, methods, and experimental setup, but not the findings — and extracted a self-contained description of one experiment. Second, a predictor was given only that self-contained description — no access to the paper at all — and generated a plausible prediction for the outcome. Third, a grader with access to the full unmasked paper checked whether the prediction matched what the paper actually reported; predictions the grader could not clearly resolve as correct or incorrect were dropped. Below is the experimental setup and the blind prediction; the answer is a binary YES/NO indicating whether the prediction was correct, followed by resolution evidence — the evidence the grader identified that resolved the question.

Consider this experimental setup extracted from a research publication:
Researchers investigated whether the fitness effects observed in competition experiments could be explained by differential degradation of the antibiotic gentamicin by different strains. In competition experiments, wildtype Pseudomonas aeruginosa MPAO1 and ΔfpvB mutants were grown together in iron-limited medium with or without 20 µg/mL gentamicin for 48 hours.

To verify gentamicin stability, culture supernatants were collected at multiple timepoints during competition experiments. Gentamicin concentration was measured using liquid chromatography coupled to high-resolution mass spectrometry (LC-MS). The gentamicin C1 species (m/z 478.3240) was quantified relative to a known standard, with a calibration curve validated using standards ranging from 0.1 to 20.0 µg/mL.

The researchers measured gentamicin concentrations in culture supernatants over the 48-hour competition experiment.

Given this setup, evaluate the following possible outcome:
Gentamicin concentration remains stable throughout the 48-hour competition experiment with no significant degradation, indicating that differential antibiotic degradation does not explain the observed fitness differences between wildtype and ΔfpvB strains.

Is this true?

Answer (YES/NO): YES